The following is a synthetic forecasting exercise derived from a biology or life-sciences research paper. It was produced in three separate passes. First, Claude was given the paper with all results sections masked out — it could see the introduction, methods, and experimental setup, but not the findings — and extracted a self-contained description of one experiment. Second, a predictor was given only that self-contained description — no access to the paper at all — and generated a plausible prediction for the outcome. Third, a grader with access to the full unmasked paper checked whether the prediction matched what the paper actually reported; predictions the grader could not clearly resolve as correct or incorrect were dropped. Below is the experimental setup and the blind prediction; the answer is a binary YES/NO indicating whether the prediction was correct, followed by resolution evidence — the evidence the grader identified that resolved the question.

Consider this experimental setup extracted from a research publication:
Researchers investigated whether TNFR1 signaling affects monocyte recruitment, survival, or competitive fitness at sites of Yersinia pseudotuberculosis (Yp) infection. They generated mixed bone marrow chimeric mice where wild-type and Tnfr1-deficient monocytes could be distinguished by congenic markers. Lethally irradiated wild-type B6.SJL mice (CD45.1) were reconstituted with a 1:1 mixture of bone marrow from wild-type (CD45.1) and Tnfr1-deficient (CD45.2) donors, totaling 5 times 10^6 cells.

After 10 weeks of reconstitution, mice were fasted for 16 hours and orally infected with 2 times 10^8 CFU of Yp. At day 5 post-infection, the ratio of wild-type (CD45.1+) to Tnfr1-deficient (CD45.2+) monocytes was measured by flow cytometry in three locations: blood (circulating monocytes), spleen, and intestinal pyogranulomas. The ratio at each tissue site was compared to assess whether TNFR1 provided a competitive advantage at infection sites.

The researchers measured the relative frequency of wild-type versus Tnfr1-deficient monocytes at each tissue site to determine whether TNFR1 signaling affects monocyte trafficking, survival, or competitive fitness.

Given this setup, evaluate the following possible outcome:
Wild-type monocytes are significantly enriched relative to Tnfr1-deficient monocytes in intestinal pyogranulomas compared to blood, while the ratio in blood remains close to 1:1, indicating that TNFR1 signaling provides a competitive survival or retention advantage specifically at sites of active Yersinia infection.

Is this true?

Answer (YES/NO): NO